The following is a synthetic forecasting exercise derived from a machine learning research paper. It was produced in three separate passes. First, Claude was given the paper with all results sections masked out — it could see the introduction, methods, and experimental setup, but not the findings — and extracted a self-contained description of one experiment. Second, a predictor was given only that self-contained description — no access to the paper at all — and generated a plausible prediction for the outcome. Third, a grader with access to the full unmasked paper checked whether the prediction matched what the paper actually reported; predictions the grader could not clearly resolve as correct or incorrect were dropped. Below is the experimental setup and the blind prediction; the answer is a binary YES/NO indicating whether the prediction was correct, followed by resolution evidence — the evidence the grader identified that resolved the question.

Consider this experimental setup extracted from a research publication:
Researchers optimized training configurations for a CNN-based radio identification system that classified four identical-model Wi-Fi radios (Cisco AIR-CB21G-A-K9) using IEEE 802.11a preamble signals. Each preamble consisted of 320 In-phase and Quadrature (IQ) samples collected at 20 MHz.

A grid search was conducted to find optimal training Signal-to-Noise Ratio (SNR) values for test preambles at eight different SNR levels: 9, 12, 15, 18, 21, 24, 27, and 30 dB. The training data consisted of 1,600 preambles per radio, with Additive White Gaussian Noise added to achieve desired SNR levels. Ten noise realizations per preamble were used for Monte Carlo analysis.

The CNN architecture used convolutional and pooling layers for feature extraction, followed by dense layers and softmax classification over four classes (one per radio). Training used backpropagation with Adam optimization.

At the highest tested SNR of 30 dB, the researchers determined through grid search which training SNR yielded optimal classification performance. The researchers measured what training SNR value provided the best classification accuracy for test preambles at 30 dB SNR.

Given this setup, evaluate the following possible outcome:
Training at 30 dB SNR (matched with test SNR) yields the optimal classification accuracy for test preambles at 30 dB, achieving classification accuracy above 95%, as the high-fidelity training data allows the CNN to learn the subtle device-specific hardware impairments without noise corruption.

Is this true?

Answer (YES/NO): NO